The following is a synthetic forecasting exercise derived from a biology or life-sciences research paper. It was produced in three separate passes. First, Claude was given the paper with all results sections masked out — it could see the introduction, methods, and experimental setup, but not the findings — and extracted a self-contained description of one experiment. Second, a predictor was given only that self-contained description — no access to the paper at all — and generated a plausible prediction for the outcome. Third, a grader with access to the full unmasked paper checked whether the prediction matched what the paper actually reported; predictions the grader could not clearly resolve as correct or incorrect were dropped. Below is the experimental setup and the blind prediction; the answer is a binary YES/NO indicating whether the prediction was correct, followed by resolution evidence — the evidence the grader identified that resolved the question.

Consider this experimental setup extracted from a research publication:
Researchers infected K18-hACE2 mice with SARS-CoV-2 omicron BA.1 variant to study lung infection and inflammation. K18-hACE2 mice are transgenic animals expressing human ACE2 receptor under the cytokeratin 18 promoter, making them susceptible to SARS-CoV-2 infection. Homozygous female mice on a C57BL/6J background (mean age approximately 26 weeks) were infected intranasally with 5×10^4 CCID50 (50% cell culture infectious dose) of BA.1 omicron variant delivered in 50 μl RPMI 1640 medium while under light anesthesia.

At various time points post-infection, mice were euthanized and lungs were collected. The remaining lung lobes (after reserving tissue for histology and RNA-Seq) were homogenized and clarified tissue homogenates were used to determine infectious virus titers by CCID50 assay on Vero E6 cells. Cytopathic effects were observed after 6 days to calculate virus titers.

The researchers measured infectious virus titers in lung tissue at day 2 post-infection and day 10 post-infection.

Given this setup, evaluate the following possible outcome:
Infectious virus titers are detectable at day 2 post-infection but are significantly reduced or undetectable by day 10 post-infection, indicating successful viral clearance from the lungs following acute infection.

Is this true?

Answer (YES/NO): YES